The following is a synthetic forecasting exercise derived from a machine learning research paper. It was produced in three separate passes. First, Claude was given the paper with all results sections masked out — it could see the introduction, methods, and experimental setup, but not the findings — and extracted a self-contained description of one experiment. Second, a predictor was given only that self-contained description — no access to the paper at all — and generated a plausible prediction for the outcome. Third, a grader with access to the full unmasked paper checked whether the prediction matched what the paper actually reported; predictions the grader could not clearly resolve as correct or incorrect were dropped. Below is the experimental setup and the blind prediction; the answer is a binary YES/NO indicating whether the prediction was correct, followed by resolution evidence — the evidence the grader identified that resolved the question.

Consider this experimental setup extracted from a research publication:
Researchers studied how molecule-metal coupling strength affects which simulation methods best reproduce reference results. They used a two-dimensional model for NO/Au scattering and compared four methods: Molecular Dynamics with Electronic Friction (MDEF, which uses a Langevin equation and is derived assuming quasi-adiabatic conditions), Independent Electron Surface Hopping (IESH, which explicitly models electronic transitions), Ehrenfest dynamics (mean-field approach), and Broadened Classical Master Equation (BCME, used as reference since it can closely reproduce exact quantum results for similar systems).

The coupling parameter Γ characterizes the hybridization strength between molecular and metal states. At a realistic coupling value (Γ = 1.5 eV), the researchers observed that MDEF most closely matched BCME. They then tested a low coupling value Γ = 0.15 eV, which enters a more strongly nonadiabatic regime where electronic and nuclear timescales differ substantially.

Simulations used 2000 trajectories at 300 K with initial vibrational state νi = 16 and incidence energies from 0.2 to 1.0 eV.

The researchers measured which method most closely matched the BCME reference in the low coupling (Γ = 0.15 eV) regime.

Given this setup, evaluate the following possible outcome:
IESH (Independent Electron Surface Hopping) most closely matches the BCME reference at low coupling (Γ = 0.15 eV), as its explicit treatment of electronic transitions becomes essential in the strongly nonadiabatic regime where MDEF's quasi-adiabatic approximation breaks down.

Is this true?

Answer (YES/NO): YES